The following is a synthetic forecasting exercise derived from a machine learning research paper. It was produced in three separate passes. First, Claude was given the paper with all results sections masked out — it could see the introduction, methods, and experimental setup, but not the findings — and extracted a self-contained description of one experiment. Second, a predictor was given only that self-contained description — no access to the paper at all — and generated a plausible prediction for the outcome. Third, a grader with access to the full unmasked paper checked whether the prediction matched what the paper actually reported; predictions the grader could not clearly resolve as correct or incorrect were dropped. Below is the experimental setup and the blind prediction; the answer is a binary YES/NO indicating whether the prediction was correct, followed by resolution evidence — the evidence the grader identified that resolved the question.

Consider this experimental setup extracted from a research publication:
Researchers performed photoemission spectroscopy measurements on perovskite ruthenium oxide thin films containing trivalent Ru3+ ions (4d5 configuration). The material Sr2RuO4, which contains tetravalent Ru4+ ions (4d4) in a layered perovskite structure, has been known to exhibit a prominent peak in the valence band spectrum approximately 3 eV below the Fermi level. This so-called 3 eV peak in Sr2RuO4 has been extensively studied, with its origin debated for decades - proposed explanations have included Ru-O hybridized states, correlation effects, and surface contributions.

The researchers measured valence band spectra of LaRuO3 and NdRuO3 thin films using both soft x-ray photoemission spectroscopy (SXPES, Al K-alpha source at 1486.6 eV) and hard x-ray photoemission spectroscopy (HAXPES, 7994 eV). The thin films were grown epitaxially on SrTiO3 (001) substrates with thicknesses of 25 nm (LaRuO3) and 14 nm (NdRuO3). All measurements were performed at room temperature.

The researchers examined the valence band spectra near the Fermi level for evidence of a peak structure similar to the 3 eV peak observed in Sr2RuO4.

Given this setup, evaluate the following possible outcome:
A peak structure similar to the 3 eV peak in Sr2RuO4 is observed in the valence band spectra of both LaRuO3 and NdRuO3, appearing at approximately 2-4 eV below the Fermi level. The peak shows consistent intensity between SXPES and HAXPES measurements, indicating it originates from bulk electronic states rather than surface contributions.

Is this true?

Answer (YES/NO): NO